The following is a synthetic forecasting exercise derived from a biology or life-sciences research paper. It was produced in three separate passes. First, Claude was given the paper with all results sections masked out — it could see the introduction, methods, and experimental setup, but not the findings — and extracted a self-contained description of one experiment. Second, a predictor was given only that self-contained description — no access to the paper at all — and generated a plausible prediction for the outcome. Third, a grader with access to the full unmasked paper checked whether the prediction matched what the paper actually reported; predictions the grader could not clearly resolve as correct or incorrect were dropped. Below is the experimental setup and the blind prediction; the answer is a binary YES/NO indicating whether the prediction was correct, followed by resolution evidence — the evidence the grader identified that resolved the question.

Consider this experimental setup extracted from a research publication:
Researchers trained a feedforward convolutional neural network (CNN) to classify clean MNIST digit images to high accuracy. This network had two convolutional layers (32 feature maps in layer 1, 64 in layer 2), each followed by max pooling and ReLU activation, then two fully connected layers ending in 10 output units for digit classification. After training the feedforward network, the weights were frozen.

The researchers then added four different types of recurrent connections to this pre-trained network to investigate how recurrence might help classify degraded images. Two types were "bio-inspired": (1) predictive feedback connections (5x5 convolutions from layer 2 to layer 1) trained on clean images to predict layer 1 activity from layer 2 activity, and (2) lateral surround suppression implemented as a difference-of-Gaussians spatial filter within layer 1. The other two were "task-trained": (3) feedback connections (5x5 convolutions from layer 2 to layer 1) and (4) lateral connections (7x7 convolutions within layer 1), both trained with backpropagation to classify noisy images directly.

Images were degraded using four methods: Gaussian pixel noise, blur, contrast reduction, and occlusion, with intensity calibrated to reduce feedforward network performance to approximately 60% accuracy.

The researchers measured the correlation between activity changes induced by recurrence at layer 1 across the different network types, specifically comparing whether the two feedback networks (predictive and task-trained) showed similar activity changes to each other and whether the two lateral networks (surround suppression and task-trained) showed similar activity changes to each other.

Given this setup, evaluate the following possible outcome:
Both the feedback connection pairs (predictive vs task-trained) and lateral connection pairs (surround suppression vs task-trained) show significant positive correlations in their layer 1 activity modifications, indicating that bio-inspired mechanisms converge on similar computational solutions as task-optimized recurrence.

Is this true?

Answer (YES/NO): NO